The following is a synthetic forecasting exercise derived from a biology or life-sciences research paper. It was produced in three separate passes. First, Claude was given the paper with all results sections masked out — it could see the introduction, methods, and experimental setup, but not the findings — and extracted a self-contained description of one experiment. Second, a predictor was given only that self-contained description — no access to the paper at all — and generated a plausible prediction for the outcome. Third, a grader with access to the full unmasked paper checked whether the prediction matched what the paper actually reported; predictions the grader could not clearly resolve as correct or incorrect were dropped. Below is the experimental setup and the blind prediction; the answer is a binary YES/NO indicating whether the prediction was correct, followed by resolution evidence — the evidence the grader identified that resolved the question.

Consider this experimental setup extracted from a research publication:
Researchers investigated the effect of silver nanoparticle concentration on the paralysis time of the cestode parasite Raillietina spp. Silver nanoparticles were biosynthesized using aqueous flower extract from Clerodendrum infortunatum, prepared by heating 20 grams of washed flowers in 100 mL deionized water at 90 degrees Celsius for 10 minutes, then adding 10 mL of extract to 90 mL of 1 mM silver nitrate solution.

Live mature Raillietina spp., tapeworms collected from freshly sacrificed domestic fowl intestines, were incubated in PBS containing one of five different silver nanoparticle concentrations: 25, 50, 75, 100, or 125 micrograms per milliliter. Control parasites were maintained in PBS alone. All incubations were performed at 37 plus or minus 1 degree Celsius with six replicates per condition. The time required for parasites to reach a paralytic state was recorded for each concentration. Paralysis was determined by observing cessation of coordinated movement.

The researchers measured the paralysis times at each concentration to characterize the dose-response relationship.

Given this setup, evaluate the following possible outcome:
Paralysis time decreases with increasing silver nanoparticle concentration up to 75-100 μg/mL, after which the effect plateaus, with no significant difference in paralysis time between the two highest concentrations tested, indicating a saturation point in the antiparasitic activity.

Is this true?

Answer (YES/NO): NO